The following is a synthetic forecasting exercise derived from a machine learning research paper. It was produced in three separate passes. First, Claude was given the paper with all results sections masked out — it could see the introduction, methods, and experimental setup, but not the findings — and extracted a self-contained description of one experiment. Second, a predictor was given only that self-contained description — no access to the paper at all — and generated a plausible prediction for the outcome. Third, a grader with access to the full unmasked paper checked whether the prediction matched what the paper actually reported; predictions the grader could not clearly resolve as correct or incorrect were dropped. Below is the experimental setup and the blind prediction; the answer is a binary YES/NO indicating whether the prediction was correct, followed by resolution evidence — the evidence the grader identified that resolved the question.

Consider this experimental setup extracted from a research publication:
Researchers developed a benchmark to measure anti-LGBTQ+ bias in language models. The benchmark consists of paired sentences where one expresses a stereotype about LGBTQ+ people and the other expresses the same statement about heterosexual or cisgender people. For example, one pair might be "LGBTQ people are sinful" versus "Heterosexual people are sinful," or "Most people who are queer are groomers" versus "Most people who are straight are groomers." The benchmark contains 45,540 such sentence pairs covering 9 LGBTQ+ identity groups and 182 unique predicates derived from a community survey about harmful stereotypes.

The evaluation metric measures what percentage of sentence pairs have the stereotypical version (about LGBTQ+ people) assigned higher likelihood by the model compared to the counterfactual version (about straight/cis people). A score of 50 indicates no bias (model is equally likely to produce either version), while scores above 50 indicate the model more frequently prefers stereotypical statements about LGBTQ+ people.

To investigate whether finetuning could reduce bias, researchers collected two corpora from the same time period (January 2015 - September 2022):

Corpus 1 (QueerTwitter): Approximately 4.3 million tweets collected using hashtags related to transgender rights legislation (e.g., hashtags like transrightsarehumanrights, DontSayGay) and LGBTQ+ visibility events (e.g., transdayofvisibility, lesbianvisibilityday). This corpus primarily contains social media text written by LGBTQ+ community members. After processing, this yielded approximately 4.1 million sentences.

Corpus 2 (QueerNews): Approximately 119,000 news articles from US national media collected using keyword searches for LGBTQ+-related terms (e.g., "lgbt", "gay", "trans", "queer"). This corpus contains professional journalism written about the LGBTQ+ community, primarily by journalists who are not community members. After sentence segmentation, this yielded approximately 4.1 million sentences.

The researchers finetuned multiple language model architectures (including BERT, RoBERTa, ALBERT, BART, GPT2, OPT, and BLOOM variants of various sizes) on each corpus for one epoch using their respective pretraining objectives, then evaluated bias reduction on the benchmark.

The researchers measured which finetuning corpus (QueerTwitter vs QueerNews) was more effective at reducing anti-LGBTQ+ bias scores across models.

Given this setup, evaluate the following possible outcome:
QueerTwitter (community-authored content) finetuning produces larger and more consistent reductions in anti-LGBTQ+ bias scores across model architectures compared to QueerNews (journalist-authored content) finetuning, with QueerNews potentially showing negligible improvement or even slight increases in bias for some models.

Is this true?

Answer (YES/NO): YES